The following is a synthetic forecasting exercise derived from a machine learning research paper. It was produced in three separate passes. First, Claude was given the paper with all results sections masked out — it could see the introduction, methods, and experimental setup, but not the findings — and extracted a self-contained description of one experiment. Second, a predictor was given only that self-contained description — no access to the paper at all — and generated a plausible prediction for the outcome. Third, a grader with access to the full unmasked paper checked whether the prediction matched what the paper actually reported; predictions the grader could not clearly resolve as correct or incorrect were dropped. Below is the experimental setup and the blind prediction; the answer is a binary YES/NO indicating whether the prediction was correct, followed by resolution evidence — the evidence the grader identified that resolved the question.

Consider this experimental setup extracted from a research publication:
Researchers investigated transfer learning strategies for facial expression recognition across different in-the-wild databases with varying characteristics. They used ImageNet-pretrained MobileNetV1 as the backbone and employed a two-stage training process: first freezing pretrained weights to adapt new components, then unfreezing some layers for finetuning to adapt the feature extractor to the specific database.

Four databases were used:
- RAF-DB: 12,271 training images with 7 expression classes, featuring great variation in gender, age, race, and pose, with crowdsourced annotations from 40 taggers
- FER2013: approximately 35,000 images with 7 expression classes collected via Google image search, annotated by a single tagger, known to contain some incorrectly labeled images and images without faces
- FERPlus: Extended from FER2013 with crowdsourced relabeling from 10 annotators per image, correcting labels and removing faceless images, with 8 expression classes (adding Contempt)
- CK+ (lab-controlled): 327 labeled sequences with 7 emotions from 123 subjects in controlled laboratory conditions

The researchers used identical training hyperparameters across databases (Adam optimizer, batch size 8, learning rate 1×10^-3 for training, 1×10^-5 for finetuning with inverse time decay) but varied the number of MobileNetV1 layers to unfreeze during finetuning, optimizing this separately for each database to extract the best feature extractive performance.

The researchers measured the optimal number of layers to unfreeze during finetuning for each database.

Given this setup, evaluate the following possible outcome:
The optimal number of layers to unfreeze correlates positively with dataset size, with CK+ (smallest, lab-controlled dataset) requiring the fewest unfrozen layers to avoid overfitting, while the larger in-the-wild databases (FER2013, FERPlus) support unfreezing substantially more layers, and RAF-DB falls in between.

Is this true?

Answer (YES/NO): NO